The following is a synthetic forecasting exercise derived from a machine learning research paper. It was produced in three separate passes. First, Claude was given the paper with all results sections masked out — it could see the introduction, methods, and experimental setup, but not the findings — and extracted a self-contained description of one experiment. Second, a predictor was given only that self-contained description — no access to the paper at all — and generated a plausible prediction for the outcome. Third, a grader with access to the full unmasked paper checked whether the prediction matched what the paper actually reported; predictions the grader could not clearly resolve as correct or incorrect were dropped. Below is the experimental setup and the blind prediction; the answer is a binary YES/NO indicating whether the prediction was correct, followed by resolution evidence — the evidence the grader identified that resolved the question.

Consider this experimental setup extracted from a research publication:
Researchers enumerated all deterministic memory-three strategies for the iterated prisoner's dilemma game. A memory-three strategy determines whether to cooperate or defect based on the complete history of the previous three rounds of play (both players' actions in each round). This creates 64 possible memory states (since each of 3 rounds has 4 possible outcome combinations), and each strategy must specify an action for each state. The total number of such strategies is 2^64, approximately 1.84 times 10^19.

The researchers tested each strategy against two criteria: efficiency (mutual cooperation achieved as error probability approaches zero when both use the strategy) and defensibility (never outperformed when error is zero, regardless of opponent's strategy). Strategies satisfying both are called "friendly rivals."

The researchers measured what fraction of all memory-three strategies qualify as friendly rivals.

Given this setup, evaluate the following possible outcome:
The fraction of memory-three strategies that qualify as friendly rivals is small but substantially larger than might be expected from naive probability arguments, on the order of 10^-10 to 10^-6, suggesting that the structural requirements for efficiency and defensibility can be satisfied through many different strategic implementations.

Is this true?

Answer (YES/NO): YES